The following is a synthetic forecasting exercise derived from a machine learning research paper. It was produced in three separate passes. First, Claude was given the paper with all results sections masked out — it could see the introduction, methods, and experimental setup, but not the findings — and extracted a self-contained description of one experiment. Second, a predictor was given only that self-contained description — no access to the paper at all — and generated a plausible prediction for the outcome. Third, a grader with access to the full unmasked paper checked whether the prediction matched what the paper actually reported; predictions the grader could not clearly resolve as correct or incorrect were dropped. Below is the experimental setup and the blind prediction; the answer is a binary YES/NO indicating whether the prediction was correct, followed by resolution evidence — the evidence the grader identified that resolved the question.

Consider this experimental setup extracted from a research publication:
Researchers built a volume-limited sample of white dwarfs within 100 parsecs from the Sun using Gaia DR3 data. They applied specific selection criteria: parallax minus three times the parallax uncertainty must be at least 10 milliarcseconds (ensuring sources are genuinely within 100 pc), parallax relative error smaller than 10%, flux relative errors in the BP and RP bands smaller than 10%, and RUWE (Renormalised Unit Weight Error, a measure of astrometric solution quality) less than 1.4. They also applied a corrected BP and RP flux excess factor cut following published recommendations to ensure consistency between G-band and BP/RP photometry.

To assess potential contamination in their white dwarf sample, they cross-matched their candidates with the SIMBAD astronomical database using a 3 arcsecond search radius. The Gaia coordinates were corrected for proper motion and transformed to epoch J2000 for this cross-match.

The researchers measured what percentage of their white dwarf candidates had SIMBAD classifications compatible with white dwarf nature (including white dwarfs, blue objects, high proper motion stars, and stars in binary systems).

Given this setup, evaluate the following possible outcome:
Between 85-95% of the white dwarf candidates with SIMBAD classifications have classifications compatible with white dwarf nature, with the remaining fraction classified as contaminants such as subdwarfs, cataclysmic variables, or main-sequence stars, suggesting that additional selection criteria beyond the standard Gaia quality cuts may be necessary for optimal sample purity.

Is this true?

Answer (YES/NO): NO